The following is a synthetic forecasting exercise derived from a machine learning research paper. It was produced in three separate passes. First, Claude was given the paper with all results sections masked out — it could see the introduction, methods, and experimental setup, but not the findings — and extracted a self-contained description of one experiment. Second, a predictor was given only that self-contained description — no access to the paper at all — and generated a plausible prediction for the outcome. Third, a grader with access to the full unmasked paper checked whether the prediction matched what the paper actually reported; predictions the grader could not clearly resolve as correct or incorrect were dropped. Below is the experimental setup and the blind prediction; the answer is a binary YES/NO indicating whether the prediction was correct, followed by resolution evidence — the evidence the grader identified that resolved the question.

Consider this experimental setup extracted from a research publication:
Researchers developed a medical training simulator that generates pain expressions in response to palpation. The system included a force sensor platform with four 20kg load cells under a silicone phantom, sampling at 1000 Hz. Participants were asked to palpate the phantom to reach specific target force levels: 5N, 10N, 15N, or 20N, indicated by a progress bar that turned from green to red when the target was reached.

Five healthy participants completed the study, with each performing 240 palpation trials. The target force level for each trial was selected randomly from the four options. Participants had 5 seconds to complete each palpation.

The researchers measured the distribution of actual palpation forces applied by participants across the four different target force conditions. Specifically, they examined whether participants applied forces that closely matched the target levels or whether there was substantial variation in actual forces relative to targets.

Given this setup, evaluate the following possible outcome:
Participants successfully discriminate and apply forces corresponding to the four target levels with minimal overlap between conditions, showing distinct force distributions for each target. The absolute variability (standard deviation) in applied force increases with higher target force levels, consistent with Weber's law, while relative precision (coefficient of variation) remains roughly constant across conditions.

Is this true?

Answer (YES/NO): NO